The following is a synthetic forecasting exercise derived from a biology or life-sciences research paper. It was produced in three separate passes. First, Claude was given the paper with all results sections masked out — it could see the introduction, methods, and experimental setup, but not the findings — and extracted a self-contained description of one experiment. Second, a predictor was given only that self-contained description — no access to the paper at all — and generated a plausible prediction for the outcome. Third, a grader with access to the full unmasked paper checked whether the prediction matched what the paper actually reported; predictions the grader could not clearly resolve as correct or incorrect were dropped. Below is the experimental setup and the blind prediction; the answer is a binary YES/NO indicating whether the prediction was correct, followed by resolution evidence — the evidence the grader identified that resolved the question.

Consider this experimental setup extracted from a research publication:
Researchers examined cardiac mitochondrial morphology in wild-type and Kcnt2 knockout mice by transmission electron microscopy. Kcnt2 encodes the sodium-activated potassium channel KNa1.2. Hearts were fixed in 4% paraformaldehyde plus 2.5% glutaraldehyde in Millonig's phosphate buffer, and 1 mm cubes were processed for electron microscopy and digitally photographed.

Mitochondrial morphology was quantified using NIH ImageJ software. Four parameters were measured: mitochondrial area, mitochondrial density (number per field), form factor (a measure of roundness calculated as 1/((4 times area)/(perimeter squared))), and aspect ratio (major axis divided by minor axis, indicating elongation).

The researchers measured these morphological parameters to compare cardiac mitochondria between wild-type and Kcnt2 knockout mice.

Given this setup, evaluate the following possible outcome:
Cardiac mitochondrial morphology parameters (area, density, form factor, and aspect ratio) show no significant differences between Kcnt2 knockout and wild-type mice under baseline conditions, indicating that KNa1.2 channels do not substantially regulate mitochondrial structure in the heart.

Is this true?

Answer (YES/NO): YES